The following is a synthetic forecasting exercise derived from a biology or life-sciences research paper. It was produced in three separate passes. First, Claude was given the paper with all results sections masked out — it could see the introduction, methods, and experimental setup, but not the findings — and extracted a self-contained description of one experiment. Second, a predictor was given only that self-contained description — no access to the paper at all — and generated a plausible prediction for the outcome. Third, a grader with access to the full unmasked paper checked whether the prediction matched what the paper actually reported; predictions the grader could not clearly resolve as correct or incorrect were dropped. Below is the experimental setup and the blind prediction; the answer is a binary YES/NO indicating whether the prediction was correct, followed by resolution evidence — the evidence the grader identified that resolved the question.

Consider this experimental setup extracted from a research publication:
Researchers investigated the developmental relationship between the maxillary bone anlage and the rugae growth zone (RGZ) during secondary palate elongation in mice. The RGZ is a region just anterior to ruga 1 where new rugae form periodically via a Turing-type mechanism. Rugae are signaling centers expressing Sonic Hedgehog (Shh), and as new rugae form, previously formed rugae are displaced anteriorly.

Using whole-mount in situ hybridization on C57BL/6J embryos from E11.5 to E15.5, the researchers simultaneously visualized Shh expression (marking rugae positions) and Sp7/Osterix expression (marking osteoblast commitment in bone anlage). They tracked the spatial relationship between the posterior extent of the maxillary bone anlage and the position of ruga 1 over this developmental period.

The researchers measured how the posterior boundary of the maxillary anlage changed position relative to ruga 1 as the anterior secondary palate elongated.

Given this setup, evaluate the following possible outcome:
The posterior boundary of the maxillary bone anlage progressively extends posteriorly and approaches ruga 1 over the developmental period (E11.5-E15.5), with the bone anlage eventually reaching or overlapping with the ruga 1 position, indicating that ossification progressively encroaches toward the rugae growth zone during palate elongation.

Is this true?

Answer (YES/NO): YES